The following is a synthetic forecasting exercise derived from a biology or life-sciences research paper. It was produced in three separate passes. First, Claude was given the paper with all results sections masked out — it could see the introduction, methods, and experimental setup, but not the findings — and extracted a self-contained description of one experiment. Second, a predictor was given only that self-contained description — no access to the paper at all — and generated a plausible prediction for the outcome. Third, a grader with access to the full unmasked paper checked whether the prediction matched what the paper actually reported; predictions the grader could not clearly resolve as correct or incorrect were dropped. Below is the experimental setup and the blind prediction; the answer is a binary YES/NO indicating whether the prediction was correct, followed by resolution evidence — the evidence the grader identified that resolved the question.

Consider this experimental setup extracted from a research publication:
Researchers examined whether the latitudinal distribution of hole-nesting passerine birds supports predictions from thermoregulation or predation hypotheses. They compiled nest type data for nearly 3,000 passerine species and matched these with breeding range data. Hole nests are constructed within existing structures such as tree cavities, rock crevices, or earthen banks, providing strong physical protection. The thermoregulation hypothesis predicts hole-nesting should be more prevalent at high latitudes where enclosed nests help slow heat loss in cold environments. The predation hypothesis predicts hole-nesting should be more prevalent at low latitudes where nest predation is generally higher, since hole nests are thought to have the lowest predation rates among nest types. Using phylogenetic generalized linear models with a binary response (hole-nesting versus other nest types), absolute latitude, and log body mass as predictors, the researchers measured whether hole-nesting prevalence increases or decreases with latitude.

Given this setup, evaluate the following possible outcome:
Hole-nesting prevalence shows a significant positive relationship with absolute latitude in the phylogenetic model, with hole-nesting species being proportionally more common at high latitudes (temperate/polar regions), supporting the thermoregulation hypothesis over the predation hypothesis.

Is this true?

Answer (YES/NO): NO